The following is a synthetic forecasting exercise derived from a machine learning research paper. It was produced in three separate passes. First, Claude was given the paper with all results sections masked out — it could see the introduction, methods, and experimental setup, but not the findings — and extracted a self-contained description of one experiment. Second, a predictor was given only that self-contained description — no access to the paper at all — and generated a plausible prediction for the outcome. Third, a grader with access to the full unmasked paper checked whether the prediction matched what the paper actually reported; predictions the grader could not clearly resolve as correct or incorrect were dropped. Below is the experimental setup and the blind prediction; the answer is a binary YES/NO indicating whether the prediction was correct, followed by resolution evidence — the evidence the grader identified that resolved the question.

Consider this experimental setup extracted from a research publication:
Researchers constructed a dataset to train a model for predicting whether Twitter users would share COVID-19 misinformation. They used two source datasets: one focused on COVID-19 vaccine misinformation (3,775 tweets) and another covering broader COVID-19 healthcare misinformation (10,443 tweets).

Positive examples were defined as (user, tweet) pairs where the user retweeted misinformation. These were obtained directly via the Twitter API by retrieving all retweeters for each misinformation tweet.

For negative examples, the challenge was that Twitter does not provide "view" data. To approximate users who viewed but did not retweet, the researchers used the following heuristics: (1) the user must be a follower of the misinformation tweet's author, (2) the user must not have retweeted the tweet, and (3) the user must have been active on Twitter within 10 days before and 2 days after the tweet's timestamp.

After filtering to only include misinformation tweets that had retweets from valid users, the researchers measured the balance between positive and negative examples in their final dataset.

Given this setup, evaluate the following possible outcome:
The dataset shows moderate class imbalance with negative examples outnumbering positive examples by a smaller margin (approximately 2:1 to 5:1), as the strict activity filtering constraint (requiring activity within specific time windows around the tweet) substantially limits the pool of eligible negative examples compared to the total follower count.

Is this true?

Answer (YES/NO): NO